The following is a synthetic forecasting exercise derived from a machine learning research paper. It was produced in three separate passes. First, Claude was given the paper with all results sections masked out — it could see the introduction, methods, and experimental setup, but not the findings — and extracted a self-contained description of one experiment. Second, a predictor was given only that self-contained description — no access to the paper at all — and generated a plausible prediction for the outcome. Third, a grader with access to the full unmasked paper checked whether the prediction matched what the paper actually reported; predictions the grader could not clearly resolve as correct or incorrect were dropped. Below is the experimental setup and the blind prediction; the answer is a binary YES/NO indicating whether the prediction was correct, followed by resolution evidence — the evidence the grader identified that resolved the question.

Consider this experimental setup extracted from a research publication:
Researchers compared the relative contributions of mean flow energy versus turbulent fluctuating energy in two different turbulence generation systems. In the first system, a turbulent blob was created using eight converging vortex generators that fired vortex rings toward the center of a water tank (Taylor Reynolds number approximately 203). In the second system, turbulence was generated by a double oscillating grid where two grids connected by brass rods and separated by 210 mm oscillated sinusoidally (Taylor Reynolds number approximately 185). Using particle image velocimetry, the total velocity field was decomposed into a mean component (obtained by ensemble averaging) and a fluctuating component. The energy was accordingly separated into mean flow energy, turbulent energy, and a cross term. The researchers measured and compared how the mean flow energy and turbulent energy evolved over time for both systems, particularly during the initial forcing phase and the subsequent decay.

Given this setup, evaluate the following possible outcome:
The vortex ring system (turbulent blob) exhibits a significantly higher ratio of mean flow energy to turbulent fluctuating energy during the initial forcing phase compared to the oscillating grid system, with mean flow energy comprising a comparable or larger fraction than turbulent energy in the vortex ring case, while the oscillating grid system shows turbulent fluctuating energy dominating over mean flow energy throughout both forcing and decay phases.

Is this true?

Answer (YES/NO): NO